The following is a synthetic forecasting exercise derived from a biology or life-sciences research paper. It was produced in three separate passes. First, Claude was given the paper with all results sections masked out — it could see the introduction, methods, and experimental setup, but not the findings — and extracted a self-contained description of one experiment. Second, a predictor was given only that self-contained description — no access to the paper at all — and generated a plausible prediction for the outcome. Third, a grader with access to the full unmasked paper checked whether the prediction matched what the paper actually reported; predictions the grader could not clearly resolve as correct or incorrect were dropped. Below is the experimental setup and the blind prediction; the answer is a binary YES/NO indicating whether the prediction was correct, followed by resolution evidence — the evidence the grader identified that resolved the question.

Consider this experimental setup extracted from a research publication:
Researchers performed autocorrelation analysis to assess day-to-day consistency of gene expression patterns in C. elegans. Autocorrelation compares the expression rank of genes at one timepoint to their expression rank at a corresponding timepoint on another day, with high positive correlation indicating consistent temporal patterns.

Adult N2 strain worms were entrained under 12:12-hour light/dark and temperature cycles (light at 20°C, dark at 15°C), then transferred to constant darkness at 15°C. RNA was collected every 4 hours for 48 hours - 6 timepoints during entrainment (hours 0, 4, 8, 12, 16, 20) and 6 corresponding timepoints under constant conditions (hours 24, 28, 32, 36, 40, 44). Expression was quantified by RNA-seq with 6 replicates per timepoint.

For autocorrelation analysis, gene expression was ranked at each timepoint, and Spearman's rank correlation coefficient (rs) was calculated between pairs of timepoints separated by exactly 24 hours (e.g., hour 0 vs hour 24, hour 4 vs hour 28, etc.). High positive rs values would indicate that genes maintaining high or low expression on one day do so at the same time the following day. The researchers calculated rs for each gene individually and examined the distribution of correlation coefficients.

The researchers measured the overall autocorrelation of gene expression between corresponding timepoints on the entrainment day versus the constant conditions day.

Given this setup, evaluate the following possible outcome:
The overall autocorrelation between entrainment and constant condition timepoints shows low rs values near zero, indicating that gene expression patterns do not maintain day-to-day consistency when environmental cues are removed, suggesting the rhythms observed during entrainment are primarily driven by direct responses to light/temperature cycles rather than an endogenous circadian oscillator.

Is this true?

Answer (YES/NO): NO